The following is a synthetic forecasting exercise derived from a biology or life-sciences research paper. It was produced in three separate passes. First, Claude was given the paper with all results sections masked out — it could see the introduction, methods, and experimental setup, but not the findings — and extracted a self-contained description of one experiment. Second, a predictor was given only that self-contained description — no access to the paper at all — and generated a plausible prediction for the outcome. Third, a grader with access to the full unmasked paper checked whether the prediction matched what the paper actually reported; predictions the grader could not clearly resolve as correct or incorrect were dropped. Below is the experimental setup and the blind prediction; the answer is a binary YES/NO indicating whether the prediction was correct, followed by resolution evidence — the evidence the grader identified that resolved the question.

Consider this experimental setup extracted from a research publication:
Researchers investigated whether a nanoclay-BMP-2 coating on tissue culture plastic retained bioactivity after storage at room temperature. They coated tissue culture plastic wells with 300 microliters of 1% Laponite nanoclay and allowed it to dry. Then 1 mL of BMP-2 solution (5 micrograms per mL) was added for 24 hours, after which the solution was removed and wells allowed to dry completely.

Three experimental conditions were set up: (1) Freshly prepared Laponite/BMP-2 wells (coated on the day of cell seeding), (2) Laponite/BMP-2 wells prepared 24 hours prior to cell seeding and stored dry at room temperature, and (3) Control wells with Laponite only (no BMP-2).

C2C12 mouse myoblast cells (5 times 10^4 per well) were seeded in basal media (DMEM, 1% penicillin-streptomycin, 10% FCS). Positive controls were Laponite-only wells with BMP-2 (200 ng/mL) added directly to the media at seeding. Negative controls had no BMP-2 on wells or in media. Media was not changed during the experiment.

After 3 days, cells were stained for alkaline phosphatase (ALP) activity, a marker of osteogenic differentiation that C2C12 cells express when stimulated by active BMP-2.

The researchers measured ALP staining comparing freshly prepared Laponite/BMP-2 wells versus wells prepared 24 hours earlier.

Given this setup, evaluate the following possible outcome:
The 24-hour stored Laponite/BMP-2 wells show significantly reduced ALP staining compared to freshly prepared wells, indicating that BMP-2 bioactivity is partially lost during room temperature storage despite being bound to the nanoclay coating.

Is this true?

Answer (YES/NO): NO